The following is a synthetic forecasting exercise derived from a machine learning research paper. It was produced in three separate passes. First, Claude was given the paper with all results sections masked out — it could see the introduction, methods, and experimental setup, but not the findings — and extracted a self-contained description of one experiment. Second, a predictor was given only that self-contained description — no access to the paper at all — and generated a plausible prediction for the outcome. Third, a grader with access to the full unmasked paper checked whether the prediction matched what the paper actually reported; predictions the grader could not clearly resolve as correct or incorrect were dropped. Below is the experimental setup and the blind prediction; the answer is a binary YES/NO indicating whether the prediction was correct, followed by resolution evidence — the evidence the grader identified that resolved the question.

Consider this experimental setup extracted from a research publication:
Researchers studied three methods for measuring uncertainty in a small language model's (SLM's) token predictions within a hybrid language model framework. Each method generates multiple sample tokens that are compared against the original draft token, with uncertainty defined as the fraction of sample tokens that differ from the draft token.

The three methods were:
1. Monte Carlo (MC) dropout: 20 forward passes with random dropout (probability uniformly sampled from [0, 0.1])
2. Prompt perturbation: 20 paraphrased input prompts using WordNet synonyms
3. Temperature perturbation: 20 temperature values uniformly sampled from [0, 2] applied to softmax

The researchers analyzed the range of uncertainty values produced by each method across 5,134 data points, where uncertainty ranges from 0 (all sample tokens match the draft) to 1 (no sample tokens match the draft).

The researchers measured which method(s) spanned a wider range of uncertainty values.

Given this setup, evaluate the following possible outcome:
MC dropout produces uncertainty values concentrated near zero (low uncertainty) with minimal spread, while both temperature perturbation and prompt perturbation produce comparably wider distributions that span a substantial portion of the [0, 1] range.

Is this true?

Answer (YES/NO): NO